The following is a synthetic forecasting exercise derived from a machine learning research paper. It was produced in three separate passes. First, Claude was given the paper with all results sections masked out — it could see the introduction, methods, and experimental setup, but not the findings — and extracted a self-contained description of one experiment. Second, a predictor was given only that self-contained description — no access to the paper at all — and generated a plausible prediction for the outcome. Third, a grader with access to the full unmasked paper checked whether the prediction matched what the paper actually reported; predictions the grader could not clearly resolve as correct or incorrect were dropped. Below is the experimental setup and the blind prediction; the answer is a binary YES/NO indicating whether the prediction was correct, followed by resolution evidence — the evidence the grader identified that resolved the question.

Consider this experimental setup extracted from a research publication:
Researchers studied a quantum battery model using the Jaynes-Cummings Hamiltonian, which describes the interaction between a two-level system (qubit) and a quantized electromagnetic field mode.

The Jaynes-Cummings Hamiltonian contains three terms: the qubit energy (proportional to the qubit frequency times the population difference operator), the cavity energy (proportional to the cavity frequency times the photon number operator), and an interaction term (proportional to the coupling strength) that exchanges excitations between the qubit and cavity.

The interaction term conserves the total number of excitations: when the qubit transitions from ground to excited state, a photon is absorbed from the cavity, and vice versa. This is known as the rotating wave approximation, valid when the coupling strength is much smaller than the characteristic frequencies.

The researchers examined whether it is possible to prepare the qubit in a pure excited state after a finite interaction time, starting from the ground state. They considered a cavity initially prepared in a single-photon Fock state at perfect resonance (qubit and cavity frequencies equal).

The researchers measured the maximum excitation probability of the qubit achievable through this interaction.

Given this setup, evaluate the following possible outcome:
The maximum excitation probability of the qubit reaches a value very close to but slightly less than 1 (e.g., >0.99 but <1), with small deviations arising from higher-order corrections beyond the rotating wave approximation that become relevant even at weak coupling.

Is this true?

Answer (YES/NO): NO